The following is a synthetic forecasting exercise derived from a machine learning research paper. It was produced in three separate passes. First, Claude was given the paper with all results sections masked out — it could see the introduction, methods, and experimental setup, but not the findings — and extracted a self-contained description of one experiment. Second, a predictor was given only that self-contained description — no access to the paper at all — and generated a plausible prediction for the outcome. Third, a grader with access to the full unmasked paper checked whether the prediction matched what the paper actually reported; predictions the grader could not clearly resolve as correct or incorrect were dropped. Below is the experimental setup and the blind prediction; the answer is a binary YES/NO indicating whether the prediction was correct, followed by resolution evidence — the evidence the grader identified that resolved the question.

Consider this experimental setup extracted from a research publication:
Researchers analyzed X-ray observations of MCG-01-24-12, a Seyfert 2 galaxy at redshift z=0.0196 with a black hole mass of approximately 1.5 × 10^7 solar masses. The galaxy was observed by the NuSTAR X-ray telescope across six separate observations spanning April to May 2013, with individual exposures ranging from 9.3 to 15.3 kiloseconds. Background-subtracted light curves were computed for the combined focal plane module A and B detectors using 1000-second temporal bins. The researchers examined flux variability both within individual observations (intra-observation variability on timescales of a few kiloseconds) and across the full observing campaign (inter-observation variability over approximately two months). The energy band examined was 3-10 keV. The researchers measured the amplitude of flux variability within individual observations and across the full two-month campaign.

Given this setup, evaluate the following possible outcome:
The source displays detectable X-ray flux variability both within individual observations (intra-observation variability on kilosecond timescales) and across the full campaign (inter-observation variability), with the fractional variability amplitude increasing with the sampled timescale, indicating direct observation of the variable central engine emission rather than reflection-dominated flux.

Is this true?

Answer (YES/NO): NO